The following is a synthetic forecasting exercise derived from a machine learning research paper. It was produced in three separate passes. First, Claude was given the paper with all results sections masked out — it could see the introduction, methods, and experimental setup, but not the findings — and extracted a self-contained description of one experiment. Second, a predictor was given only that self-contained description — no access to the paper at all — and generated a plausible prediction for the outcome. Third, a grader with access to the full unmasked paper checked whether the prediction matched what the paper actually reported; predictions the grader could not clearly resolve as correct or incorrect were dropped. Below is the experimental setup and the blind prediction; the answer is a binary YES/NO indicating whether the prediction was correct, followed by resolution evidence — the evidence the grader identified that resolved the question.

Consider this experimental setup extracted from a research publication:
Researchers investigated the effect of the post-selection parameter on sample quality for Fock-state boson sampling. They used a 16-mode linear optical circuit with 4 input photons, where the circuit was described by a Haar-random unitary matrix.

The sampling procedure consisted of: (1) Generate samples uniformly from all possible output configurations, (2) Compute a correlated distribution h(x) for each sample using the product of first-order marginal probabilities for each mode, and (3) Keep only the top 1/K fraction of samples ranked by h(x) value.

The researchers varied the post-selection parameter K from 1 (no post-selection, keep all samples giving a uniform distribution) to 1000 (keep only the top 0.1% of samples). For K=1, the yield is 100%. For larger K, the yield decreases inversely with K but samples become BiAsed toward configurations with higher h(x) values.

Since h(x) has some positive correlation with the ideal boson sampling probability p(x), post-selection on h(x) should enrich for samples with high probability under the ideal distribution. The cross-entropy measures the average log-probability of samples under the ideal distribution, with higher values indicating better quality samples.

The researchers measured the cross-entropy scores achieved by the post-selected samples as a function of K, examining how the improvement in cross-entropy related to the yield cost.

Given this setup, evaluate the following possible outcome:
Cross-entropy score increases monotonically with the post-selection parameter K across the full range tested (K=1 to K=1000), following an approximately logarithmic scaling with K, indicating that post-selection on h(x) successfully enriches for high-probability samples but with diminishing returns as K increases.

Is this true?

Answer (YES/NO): NO